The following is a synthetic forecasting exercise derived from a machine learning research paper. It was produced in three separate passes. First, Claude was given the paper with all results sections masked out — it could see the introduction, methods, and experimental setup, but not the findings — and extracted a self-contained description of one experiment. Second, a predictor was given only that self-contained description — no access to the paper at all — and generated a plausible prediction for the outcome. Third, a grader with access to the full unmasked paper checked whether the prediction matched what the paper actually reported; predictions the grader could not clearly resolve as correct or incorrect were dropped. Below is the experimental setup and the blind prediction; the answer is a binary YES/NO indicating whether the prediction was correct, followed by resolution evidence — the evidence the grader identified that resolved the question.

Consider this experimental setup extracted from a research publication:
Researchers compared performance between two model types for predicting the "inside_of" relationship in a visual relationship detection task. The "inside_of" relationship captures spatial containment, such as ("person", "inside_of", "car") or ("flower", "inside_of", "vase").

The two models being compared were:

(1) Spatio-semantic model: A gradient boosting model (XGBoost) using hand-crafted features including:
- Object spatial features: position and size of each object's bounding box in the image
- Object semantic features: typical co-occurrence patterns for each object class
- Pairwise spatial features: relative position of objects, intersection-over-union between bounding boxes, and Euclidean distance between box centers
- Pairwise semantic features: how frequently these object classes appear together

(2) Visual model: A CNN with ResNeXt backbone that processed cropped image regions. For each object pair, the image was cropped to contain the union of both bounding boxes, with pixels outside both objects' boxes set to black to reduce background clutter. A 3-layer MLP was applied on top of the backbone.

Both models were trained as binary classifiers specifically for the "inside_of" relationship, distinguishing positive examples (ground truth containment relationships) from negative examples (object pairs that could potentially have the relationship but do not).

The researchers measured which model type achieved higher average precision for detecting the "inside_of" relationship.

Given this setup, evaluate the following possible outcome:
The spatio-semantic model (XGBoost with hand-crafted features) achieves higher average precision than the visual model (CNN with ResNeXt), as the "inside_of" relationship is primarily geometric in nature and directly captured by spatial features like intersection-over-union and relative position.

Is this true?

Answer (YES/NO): NO